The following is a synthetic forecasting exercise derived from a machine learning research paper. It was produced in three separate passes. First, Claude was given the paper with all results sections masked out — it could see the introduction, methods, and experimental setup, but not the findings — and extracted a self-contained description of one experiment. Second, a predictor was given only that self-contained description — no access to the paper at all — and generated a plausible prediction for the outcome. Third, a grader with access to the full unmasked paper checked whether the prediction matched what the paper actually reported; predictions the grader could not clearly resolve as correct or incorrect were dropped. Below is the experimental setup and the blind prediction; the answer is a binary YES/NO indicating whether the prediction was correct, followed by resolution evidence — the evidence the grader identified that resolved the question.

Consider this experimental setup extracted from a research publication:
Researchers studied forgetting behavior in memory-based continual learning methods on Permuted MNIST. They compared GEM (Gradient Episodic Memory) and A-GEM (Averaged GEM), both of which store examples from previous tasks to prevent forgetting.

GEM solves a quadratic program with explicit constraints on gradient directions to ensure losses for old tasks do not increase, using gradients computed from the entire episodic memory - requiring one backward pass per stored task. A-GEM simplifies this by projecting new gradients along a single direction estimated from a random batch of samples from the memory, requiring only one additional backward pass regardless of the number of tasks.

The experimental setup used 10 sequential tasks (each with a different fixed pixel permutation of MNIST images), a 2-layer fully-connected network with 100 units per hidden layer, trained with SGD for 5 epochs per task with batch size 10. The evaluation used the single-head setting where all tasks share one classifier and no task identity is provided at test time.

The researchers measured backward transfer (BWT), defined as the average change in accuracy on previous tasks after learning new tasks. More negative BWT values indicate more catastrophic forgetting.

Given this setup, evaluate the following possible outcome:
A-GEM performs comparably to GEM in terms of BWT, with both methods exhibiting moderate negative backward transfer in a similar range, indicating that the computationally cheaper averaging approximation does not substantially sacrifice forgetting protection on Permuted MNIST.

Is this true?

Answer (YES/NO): YES